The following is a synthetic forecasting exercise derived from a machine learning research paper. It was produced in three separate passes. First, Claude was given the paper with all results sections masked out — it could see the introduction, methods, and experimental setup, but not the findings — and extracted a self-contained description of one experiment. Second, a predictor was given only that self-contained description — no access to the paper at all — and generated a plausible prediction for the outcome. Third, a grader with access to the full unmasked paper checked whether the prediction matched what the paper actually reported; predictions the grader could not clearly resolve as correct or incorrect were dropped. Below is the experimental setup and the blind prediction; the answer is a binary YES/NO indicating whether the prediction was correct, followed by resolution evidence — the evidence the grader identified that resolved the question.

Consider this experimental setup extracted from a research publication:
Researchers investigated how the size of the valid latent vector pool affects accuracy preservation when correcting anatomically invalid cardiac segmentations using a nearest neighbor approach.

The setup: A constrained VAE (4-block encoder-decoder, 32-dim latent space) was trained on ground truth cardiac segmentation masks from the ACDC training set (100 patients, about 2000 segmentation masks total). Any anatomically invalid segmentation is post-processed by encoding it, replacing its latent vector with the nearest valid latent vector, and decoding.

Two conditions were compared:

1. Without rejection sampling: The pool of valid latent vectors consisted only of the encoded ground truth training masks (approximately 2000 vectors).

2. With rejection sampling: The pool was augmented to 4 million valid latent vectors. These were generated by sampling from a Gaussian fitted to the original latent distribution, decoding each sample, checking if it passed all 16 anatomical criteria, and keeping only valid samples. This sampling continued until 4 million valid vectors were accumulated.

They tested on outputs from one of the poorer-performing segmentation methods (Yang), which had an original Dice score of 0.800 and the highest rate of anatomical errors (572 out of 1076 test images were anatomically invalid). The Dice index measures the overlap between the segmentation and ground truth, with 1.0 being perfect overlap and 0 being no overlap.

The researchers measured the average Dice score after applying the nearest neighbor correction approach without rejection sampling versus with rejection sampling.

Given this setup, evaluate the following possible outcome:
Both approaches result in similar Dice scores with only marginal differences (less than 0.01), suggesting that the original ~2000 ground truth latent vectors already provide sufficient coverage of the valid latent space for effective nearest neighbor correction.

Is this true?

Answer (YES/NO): NO